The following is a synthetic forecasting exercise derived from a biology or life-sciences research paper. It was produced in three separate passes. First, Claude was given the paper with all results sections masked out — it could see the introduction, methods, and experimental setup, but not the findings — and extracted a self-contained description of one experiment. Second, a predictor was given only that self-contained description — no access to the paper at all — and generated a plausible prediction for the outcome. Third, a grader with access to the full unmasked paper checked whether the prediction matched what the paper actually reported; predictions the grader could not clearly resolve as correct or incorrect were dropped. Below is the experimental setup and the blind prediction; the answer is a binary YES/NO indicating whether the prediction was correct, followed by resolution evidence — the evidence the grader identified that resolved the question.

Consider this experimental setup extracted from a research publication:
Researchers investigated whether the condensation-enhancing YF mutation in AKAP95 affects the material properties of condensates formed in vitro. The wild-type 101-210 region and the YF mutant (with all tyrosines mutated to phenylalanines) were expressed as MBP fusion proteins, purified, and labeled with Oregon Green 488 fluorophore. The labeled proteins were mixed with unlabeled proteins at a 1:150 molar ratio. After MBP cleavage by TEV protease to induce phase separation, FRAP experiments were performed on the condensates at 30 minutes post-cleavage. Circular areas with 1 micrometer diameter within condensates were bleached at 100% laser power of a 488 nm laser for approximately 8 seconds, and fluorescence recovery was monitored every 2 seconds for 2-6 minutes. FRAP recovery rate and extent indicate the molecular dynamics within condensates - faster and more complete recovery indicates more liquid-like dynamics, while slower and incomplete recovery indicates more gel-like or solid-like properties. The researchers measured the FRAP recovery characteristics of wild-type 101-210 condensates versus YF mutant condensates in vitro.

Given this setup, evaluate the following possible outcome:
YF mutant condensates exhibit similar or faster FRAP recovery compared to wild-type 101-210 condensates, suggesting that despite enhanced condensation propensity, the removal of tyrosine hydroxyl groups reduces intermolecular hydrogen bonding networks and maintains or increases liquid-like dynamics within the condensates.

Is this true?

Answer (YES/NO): NO